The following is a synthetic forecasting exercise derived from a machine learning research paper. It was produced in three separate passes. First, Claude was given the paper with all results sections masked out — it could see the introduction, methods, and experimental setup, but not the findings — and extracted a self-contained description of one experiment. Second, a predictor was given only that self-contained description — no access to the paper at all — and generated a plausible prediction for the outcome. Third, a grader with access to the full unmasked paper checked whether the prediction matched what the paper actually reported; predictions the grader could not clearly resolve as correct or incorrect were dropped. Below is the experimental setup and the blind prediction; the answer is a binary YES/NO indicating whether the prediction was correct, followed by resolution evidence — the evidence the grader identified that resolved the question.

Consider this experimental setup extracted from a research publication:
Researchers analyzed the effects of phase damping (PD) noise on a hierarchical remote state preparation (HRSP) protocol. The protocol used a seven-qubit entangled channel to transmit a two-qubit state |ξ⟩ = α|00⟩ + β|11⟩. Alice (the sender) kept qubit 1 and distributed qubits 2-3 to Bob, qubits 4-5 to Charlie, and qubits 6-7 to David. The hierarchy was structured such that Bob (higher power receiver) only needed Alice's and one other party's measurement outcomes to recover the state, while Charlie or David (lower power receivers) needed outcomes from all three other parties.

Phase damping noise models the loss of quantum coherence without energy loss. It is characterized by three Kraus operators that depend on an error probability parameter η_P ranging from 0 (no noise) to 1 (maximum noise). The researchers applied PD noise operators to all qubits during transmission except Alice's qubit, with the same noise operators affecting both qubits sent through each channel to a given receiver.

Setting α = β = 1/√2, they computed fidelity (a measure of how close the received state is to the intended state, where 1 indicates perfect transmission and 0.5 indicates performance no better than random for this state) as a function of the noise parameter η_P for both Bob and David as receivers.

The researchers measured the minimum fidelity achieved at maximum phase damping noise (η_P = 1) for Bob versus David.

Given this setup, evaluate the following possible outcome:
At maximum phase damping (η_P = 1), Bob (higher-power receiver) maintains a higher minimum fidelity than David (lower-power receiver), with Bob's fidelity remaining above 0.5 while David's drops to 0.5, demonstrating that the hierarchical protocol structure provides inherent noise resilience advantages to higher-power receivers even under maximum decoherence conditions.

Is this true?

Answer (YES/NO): YES